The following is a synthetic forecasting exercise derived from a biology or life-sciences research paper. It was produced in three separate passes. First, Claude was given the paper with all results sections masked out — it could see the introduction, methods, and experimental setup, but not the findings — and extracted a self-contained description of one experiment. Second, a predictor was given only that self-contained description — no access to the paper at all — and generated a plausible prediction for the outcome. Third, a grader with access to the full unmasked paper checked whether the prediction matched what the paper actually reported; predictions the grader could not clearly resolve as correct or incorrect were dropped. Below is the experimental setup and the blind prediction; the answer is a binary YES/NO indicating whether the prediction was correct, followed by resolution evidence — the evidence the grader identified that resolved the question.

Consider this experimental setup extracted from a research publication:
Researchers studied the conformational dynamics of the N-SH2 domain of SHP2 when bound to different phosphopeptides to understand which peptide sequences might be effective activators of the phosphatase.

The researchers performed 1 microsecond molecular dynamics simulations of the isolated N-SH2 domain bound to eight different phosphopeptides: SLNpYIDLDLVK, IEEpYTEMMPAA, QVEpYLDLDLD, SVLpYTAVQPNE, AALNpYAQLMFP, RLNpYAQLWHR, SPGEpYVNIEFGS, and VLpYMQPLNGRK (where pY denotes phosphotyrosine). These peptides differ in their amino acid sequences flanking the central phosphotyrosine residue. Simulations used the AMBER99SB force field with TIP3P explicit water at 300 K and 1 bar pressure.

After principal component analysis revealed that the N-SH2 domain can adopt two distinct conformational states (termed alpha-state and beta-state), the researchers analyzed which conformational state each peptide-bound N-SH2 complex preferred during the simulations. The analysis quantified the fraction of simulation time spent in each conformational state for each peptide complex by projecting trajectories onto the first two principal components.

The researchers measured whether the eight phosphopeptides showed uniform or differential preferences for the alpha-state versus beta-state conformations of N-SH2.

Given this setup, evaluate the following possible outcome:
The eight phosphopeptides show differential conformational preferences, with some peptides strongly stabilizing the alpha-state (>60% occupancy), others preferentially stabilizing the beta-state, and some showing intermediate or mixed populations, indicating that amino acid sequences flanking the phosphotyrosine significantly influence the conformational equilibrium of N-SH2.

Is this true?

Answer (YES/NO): YES